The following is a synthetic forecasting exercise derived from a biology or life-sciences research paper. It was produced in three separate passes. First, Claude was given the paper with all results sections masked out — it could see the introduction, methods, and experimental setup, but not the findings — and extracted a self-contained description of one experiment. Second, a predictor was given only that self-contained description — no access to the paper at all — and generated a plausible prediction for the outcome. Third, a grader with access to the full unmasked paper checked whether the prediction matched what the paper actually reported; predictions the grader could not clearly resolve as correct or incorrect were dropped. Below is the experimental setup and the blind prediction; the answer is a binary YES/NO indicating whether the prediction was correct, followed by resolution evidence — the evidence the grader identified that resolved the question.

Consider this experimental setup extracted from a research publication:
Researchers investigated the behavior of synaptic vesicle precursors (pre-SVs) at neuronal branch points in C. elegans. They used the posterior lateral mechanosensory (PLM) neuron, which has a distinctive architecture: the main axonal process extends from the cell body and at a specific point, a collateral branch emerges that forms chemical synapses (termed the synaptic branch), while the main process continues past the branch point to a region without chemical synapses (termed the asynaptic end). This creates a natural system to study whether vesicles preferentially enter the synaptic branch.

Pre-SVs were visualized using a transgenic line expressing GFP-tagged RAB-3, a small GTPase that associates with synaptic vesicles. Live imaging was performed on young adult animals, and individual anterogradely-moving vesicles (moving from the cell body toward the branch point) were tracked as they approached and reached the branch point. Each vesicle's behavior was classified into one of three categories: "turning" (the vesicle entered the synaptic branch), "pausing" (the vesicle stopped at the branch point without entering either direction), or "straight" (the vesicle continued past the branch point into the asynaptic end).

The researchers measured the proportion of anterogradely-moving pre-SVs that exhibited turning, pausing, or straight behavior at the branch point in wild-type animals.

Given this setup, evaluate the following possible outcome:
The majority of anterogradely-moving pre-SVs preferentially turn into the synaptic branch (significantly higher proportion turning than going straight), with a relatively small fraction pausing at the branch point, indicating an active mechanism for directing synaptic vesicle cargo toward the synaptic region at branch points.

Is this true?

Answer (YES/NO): NO